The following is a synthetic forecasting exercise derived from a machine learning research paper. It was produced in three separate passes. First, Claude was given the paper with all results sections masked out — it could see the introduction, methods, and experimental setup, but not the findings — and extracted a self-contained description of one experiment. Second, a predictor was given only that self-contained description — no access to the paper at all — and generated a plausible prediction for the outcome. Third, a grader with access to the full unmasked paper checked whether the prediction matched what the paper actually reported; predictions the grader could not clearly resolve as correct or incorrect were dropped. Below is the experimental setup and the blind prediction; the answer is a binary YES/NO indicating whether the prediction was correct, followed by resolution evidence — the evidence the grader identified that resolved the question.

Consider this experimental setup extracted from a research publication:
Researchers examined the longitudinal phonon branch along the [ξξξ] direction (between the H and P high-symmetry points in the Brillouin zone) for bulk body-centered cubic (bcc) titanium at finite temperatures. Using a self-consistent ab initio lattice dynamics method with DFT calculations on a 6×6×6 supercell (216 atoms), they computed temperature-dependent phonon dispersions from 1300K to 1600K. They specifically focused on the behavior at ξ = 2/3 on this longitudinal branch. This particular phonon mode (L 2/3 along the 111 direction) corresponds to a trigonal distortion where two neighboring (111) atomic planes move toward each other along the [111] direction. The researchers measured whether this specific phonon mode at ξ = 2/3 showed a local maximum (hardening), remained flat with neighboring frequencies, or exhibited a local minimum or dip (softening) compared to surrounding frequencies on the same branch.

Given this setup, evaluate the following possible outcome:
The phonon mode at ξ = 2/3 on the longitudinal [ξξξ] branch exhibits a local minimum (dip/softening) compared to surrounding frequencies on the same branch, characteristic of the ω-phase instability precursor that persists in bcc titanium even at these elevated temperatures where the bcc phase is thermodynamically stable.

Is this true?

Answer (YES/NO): YES